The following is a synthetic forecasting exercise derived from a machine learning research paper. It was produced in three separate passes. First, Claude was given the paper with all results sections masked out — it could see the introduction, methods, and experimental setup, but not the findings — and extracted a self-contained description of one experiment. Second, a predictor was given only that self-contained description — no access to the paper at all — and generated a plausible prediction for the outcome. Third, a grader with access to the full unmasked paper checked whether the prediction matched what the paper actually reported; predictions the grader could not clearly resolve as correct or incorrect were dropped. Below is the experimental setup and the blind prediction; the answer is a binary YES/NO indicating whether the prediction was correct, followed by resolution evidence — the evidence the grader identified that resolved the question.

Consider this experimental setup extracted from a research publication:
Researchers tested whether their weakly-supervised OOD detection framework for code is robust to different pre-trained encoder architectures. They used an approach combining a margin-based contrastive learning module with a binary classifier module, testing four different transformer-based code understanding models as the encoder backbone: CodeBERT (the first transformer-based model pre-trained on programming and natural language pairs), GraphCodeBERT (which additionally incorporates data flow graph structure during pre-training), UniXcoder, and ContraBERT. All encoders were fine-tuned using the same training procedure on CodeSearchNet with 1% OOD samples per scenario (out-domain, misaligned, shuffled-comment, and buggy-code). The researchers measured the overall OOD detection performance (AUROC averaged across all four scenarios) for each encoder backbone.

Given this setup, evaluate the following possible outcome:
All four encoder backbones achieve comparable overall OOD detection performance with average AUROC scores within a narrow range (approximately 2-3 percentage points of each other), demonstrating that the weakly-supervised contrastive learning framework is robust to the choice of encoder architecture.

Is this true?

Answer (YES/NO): NO